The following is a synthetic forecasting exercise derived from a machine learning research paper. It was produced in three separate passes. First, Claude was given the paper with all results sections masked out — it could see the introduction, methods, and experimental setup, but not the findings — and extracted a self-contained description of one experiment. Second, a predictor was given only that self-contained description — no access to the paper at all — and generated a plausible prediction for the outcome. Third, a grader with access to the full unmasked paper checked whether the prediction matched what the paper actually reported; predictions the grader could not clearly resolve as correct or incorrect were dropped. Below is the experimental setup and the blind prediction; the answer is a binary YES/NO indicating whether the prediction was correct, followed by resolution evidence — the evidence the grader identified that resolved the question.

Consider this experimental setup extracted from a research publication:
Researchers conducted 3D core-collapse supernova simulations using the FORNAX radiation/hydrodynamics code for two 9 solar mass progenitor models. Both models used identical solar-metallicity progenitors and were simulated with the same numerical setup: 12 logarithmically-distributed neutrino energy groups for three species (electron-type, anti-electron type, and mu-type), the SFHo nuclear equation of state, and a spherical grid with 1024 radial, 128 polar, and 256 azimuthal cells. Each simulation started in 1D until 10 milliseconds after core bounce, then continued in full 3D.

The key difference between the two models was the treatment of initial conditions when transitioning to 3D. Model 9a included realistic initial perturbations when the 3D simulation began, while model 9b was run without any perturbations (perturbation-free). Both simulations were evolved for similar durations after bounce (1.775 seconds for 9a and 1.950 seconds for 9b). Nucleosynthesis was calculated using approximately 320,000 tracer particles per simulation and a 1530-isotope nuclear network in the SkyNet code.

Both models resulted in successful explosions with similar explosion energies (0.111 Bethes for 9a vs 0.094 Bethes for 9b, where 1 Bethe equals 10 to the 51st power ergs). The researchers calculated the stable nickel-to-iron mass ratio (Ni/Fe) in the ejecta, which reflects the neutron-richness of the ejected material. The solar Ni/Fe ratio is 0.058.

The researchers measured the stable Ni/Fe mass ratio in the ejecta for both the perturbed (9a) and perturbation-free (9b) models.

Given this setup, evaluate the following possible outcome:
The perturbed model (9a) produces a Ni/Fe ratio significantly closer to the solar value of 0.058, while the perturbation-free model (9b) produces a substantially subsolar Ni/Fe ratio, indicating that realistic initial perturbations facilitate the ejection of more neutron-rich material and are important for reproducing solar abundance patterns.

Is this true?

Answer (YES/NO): NO